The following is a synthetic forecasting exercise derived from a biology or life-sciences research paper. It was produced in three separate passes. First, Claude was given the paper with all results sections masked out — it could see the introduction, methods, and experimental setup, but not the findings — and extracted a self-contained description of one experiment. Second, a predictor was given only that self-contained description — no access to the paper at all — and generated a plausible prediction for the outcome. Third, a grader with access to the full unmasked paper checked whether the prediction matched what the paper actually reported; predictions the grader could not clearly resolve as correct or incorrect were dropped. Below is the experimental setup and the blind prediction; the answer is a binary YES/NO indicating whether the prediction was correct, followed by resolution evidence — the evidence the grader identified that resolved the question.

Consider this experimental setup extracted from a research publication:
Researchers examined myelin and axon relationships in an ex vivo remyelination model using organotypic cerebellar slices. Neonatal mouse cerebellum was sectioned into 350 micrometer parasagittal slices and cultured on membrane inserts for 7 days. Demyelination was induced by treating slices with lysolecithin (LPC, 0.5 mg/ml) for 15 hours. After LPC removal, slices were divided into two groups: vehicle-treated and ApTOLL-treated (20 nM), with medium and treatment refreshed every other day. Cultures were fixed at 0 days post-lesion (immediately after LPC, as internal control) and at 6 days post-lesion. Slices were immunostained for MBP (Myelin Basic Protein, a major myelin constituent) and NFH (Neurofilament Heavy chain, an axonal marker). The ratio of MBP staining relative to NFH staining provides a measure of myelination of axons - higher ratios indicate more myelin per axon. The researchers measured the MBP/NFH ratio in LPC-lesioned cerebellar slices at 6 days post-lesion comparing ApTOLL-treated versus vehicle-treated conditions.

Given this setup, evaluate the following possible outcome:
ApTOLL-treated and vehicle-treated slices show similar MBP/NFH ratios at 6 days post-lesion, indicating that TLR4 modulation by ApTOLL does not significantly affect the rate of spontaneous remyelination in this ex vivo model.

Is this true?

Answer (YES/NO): NO